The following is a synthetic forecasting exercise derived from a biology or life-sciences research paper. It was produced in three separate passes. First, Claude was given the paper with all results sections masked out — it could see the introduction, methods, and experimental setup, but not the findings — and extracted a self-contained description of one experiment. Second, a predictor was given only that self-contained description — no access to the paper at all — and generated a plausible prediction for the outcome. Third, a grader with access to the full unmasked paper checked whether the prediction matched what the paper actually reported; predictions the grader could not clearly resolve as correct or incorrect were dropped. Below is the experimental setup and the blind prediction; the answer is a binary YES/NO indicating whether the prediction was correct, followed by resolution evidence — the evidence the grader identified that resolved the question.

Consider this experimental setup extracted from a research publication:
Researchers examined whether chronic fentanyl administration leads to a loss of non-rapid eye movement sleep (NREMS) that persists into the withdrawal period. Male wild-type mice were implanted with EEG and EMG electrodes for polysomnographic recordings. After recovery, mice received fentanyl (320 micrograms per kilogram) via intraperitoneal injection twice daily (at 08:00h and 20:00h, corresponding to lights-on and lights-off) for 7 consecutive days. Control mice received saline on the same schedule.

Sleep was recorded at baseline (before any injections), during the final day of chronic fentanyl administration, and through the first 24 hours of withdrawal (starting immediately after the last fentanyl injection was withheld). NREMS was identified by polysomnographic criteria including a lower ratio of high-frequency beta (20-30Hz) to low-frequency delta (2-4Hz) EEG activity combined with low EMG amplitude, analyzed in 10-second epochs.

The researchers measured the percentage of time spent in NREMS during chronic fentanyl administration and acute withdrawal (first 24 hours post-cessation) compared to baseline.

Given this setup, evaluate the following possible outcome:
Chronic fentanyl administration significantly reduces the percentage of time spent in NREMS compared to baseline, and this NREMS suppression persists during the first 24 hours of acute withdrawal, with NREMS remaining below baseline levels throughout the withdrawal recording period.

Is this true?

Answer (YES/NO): NO